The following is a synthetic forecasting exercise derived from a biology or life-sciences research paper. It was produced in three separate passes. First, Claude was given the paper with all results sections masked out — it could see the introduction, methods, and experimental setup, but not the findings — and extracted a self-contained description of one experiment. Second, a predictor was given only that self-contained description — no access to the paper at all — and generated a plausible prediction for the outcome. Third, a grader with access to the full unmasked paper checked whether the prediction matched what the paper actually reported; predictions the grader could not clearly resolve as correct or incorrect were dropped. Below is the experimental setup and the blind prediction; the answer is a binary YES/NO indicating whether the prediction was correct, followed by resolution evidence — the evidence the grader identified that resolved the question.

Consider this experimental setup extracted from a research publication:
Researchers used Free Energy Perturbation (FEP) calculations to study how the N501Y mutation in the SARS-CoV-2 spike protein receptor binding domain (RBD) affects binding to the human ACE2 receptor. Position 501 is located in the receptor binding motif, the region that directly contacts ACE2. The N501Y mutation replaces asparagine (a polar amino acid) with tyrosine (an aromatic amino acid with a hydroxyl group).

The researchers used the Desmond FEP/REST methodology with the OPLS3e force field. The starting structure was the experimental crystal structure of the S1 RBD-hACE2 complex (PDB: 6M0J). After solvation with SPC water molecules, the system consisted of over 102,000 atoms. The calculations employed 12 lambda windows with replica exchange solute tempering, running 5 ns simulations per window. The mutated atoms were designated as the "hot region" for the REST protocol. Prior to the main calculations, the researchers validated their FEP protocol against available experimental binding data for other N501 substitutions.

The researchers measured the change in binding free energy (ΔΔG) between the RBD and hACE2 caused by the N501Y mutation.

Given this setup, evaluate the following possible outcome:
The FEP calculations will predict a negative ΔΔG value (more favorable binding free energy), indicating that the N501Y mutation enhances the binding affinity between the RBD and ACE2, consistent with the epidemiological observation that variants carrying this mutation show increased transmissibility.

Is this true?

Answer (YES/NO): YES